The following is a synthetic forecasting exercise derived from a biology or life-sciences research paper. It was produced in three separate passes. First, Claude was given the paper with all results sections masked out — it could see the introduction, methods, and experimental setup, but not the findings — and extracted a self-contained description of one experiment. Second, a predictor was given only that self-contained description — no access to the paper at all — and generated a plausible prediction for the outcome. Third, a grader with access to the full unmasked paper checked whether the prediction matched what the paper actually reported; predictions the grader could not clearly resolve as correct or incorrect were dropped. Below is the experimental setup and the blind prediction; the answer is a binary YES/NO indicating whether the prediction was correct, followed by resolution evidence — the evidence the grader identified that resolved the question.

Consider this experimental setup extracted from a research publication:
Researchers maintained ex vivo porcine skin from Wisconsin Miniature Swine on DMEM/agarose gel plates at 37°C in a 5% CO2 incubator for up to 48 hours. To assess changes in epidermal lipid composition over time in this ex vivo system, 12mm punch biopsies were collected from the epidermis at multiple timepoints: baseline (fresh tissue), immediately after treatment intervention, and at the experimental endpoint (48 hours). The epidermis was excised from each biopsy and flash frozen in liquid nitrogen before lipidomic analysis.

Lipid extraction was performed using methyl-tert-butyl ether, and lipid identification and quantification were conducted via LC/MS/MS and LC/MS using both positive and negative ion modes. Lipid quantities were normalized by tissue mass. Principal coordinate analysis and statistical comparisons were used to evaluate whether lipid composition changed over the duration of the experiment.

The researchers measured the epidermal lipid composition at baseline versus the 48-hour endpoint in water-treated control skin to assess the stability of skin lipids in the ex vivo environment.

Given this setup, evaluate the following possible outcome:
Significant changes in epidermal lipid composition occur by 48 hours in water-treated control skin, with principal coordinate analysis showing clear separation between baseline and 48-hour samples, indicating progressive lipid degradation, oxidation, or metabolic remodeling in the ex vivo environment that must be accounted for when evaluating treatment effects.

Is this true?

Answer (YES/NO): YES